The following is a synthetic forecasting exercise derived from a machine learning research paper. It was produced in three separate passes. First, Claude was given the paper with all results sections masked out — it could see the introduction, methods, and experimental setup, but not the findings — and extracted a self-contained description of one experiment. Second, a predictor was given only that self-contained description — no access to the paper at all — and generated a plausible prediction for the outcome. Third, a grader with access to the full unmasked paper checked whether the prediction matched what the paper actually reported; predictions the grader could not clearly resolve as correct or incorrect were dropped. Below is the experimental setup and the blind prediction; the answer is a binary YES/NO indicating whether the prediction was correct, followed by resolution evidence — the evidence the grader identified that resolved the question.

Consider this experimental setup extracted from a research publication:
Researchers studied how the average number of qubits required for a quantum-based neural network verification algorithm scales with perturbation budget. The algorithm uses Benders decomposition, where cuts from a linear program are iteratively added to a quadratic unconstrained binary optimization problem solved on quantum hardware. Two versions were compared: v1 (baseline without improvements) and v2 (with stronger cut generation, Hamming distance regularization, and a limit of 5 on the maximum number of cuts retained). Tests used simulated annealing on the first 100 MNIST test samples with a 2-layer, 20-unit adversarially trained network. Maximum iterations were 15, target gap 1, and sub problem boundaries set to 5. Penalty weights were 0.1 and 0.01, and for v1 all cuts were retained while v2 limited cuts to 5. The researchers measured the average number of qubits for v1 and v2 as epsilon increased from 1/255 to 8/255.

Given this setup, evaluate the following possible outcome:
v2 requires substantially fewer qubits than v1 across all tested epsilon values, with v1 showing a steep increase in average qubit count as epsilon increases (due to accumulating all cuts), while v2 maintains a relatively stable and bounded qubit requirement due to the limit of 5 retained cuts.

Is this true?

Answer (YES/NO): YES